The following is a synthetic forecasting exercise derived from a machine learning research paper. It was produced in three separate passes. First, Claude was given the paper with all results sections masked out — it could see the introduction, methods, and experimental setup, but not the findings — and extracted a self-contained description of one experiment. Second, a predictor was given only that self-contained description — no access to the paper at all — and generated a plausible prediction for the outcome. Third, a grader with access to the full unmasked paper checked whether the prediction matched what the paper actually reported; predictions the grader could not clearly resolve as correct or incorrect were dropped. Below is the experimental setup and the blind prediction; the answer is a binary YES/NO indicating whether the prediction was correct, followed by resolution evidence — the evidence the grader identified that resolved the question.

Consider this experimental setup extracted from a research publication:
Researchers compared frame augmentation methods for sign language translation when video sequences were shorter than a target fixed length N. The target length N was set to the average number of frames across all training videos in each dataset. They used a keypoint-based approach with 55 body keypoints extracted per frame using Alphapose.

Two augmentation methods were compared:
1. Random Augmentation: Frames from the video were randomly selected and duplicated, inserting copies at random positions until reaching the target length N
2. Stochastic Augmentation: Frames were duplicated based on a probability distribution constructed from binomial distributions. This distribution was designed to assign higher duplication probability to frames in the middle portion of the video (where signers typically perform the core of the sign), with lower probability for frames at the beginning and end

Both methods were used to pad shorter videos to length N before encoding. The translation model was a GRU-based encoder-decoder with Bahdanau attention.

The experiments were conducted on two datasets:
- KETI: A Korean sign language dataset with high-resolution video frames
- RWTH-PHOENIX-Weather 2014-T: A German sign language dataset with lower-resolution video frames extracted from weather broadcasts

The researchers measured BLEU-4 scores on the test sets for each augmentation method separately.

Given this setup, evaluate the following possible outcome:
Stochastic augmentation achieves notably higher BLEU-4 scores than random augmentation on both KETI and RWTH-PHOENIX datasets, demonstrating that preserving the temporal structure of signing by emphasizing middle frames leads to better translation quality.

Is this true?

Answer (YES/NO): NO